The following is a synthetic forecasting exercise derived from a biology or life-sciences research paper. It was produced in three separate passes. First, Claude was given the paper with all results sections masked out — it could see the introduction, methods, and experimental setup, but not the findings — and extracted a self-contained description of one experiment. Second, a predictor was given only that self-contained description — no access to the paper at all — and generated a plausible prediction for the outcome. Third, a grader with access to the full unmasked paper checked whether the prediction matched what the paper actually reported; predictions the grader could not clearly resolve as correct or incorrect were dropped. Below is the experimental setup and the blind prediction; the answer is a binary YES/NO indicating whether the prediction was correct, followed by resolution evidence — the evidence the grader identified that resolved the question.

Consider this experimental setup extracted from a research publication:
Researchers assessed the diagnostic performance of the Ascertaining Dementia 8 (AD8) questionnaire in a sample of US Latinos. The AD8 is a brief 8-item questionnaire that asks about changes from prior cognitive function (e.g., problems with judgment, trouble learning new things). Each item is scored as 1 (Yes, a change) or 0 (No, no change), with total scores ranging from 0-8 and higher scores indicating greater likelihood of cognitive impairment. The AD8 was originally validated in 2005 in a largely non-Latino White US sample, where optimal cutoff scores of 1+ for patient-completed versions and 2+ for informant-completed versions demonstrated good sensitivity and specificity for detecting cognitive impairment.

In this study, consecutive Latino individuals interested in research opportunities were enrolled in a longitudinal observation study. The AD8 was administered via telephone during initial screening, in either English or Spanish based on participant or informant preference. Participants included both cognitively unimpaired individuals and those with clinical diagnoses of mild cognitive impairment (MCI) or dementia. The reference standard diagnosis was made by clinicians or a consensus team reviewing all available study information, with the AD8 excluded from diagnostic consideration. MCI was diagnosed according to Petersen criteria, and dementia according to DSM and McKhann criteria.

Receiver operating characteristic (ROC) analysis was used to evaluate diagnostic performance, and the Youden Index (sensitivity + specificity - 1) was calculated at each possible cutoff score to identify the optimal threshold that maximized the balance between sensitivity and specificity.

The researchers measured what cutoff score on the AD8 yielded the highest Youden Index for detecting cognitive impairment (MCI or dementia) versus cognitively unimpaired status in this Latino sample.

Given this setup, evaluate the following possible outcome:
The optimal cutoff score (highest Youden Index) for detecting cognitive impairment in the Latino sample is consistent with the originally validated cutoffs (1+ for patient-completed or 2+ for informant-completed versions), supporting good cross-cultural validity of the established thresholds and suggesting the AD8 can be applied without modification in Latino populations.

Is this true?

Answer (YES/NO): NO